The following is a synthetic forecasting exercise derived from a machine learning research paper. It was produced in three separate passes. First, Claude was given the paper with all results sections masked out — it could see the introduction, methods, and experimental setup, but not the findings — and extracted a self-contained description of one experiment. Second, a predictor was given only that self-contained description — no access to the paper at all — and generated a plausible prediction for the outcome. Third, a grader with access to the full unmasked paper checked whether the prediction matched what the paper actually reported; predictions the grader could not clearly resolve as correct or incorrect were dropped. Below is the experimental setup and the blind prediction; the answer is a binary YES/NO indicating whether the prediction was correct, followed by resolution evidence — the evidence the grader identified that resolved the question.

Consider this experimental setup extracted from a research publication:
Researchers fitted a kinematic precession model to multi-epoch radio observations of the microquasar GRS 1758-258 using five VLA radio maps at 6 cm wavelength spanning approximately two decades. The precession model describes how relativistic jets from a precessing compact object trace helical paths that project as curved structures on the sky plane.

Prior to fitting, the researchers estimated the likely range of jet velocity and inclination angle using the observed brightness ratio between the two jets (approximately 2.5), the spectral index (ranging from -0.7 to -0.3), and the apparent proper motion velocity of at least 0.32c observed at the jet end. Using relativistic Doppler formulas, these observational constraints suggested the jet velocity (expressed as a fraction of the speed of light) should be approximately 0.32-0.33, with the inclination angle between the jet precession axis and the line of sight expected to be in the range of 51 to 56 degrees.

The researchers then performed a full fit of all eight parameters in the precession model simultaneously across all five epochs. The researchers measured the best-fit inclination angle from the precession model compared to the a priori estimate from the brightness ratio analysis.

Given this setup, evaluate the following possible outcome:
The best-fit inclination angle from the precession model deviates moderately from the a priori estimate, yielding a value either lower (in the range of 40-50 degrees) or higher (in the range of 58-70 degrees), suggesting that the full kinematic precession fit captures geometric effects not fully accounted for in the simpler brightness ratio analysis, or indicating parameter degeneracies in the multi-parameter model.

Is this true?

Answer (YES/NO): YES